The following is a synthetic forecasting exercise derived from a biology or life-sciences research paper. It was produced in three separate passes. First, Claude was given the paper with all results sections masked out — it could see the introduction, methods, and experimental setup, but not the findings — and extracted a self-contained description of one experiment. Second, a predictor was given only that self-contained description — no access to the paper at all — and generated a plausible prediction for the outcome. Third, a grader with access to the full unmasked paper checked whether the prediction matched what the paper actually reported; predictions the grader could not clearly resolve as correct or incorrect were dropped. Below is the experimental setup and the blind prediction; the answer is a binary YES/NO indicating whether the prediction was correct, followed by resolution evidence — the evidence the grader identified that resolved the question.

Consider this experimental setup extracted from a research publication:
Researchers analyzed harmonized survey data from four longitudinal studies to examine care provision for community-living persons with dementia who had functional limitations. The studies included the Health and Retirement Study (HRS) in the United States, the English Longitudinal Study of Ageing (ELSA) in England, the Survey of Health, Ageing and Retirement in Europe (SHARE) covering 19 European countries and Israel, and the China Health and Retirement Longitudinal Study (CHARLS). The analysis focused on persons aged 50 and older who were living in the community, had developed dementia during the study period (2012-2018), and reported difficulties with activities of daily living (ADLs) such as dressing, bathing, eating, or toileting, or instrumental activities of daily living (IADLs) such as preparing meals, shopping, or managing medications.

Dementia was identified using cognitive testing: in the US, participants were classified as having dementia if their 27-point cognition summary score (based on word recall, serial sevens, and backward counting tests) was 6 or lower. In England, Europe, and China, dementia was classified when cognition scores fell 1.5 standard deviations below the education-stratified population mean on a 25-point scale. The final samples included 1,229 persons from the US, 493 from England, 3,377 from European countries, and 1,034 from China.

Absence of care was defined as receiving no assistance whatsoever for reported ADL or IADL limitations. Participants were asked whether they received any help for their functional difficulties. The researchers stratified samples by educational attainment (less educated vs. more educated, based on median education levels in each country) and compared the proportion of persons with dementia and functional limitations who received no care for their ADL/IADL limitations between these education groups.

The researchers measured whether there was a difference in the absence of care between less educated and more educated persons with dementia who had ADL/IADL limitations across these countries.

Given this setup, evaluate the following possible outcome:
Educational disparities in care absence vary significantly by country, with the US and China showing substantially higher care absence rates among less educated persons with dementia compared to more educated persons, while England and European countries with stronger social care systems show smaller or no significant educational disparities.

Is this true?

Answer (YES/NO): NO